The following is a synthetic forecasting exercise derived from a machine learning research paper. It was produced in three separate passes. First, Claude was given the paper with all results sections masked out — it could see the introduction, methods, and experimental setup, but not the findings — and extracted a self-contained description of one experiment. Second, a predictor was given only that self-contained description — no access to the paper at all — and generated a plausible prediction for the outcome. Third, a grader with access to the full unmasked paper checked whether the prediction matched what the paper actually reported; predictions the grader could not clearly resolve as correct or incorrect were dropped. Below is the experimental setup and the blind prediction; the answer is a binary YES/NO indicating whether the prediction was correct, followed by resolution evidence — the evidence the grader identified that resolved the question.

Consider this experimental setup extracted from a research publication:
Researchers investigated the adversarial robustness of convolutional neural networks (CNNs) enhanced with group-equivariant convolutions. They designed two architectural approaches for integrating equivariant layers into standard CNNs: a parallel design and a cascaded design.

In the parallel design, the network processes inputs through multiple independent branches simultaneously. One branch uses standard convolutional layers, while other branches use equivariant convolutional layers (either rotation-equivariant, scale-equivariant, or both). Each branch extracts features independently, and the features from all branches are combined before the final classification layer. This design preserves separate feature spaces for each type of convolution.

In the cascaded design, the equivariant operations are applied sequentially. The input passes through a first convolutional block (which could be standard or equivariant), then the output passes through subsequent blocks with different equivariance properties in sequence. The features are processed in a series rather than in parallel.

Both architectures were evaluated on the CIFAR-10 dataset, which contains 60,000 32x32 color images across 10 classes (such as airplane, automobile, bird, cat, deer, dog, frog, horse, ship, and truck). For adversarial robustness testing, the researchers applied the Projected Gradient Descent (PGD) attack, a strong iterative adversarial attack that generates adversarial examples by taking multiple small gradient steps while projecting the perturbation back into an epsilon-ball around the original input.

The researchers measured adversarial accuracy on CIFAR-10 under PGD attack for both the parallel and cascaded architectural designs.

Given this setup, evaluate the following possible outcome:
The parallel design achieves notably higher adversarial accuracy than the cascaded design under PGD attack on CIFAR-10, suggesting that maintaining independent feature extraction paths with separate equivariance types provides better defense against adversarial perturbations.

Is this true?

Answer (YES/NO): YES